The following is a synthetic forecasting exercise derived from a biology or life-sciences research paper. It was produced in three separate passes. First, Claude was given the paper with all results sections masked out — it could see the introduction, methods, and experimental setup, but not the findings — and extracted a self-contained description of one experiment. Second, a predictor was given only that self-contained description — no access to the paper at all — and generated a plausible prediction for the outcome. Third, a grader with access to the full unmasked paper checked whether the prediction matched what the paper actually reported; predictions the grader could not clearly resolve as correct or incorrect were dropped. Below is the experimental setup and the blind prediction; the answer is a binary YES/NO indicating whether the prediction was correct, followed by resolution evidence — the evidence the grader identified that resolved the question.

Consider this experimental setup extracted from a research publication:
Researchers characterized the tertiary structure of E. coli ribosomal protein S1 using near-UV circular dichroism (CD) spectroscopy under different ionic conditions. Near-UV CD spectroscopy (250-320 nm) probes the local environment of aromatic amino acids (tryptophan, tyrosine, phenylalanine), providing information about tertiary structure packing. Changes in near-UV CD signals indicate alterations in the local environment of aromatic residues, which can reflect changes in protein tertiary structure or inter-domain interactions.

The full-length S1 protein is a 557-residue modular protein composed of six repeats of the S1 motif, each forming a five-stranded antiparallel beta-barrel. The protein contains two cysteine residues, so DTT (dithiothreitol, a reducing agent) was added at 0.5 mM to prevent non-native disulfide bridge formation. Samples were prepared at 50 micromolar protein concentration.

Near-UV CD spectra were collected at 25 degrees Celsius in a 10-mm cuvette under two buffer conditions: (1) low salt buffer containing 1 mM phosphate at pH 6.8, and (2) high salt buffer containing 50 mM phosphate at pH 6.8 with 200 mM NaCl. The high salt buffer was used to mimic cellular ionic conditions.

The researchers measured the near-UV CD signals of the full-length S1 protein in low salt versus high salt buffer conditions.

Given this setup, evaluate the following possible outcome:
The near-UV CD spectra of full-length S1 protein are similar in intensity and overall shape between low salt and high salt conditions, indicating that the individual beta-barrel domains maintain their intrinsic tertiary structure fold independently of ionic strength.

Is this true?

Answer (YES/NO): NO